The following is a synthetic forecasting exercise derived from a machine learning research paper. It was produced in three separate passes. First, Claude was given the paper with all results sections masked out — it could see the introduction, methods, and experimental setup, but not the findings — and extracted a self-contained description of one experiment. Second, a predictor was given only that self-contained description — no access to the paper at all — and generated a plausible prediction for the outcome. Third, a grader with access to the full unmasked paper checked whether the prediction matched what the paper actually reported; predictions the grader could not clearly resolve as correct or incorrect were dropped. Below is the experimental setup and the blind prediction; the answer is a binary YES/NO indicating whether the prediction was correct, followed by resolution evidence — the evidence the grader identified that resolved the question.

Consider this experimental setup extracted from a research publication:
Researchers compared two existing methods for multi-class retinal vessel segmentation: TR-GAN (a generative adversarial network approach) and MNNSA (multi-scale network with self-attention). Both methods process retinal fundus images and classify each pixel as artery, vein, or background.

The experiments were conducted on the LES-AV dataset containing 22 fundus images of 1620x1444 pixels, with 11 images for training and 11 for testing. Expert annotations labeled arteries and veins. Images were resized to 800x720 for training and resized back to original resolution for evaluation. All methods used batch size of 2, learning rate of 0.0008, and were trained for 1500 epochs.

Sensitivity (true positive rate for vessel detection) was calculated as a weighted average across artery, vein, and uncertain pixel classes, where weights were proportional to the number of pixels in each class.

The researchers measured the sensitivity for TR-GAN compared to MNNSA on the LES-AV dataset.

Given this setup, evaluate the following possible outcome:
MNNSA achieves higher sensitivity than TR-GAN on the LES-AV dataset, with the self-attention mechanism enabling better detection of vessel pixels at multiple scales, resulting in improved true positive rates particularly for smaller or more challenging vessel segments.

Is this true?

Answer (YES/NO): NO